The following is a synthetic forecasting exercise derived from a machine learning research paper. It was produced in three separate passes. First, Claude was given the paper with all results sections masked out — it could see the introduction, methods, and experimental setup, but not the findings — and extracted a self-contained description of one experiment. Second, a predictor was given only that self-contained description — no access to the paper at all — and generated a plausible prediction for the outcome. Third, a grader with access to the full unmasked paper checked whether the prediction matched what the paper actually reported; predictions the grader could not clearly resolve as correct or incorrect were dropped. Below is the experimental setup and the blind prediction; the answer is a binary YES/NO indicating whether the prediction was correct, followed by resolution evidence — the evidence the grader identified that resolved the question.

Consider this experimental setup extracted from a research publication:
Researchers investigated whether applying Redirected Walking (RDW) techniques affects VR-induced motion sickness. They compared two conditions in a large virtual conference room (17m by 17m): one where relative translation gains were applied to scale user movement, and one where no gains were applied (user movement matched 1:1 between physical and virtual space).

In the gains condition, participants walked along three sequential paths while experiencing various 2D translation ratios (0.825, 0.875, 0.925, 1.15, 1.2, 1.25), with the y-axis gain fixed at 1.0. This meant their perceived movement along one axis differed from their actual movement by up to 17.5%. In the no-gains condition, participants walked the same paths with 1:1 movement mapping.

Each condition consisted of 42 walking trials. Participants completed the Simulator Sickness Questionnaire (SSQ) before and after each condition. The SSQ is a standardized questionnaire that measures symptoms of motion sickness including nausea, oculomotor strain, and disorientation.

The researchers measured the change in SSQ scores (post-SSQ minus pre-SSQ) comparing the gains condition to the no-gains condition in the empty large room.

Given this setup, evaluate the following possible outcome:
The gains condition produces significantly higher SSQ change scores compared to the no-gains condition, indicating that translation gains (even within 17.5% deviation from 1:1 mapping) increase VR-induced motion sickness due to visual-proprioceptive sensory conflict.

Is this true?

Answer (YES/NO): NO